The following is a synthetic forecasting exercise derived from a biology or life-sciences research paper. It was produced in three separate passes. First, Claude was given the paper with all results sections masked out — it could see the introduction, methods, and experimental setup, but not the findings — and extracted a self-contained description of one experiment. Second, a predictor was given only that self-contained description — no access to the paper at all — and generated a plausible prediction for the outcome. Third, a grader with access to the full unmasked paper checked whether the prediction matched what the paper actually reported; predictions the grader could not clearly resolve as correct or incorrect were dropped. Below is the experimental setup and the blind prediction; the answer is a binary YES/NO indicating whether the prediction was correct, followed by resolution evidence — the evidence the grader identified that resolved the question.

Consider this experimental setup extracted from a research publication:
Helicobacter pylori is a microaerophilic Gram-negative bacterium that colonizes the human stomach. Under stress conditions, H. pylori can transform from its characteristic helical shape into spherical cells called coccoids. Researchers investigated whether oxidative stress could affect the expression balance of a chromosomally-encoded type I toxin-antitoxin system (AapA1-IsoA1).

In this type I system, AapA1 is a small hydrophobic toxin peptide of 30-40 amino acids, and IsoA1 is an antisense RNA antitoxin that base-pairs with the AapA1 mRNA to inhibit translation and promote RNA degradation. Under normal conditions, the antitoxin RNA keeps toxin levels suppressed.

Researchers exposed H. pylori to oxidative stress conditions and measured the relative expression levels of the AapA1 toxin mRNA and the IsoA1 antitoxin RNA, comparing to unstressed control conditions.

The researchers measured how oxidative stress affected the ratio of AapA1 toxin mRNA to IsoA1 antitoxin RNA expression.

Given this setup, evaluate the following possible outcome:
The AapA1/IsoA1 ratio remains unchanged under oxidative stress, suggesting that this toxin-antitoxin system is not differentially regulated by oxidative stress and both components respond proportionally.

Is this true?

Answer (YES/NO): NO